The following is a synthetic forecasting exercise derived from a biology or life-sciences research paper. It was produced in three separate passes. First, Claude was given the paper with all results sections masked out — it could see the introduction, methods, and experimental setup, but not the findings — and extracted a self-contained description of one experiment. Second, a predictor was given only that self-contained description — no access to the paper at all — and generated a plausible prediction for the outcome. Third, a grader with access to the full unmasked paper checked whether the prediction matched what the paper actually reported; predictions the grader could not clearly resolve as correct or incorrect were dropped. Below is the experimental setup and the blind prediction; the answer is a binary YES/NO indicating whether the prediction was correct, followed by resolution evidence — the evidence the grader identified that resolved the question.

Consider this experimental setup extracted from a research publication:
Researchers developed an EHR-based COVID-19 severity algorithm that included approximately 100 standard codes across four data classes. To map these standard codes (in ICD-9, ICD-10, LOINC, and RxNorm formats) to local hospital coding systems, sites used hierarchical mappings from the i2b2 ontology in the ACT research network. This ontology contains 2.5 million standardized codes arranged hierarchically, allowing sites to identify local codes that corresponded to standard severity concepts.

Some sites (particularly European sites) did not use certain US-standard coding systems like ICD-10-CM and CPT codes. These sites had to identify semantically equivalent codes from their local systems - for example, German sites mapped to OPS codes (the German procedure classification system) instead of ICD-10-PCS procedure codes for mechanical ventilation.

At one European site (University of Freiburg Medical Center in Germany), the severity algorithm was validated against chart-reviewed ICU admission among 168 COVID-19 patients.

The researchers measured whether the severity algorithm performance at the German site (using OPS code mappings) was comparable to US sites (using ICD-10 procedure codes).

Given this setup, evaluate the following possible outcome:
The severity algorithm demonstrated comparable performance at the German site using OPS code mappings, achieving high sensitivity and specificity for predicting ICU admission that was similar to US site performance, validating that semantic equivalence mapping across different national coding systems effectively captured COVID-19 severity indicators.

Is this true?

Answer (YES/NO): YES